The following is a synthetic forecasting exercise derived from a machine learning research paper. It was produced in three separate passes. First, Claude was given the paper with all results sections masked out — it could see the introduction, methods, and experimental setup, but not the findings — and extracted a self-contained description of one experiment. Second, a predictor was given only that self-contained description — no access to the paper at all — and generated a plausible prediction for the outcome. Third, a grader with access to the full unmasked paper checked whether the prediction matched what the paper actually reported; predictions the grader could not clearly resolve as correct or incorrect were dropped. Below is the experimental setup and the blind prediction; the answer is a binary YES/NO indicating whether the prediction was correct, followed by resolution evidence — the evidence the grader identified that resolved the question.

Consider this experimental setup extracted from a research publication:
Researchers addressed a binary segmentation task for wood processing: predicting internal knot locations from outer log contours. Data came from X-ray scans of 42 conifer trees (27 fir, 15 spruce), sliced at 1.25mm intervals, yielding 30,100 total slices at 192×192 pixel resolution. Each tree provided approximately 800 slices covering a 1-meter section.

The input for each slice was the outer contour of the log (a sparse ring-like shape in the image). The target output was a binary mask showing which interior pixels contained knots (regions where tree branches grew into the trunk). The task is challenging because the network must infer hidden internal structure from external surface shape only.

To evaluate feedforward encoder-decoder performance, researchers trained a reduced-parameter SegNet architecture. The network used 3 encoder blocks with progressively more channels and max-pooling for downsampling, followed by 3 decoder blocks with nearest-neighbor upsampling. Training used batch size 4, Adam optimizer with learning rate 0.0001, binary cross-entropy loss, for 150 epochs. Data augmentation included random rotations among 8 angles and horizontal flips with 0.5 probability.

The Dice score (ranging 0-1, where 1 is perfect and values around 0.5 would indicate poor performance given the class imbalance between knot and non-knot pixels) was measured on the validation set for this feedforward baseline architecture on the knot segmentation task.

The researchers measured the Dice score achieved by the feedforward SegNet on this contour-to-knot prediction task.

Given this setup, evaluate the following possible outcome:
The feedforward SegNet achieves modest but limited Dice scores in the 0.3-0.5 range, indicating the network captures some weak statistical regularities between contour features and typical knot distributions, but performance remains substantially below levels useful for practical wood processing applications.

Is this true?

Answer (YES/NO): NO